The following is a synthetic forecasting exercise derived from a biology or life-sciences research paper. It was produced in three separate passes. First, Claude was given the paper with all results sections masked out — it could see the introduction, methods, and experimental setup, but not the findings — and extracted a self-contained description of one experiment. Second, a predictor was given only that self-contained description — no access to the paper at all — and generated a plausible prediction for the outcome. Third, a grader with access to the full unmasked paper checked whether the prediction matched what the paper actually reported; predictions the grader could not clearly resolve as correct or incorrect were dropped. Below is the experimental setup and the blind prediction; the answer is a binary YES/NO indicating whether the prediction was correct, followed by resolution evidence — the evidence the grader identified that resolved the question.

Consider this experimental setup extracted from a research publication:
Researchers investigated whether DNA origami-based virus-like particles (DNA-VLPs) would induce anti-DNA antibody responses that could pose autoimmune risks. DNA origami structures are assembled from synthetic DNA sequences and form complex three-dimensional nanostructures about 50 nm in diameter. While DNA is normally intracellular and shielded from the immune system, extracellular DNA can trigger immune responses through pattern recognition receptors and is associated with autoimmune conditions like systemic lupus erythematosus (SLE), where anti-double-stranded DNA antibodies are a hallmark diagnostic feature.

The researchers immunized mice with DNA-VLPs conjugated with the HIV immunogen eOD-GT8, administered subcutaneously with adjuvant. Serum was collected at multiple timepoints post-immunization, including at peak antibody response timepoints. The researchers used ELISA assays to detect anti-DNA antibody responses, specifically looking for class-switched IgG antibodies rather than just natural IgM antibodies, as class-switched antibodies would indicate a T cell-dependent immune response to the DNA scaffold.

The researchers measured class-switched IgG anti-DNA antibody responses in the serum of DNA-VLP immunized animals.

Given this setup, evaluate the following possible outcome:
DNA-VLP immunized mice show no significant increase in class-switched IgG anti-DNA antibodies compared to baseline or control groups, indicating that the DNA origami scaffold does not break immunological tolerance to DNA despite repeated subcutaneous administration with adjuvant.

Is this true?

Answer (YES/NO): YES